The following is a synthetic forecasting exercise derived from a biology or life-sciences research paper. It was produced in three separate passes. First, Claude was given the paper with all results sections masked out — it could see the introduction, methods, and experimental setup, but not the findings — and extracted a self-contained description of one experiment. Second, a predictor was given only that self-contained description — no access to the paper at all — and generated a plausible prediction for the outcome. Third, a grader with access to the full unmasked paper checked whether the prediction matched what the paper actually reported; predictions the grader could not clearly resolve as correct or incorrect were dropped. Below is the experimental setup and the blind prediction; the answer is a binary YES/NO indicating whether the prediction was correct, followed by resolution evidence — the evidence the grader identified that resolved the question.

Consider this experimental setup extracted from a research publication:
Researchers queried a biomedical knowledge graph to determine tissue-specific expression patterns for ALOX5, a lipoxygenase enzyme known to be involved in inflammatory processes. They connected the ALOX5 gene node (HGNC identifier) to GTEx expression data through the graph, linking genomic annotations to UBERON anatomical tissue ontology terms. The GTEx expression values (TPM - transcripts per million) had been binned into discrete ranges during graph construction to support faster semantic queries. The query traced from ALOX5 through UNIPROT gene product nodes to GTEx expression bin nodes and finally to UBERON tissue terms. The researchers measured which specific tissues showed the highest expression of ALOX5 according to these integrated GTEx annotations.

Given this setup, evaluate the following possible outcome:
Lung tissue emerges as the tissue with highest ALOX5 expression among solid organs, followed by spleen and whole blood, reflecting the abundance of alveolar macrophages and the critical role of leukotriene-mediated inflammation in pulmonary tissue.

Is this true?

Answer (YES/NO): NO